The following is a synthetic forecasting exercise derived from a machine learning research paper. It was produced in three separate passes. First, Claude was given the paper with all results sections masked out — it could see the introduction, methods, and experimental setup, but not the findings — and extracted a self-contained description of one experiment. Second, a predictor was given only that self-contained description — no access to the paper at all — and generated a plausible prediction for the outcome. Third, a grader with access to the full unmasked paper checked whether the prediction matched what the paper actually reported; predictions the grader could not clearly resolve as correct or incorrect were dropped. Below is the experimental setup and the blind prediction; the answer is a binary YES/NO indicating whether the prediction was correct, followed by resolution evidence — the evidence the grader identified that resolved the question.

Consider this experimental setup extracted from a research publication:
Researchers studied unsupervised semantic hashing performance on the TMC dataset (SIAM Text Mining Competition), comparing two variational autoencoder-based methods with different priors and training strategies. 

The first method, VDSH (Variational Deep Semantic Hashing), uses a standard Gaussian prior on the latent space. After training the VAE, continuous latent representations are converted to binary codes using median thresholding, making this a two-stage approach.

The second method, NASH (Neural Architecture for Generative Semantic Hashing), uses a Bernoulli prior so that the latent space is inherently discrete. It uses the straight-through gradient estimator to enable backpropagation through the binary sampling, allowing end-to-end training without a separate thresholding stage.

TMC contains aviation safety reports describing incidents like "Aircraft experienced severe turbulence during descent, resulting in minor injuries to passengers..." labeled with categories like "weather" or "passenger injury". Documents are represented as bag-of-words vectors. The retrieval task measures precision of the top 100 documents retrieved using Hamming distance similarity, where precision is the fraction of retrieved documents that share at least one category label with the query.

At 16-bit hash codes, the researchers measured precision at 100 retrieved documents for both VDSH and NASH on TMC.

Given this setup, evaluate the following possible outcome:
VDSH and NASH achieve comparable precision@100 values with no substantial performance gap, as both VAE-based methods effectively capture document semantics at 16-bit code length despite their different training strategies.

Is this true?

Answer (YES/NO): NO